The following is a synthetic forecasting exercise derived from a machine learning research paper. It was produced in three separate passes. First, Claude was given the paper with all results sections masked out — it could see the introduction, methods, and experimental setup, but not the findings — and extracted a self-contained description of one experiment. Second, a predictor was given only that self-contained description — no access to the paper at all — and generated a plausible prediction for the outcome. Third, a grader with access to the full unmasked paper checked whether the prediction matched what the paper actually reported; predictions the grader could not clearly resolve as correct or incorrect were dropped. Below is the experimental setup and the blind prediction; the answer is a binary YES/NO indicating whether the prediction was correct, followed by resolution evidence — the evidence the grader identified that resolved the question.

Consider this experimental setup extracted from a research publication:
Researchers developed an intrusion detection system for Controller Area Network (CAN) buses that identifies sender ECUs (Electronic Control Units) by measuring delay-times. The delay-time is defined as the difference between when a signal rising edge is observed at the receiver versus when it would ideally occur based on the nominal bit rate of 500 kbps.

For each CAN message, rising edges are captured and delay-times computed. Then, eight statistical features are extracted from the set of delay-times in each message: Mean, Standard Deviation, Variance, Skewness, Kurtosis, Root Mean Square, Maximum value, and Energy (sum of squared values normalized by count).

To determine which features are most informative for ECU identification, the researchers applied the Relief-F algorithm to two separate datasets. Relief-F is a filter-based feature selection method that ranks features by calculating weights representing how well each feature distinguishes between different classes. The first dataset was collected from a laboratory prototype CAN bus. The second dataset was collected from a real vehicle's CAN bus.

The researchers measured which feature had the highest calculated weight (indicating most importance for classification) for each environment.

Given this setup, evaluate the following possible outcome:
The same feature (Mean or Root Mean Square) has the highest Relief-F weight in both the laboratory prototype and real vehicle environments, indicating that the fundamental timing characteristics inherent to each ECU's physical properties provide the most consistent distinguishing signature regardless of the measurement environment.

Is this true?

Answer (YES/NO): NO